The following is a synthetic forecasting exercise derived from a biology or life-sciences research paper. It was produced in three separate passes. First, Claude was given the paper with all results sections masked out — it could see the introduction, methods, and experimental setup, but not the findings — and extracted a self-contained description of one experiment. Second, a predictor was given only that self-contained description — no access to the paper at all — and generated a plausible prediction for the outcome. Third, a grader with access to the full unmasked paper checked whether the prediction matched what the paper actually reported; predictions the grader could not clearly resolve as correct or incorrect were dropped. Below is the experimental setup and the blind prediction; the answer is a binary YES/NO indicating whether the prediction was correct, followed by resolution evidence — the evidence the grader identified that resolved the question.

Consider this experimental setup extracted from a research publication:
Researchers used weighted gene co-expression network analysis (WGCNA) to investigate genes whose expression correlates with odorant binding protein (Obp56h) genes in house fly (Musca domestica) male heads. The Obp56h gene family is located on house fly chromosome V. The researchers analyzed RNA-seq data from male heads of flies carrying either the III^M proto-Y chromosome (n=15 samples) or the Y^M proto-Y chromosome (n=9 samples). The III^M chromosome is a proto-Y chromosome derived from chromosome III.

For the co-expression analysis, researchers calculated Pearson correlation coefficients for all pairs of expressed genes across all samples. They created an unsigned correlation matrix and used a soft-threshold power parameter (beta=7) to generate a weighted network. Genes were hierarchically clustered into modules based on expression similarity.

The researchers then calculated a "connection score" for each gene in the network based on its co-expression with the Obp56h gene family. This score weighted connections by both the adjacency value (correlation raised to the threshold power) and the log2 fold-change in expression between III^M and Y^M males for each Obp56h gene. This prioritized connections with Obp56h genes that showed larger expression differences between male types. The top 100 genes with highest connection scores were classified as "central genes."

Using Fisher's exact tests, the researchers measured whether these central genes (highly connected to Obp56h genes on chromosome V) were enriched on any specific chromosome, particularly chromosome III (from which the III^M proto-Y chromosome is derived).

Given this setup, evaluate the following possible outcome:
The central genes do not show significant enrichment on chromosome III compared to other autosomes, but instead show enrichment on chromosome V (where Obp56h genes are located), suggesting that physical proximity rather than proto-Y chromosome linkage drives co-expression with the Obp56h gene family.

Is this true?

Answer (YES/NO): NO